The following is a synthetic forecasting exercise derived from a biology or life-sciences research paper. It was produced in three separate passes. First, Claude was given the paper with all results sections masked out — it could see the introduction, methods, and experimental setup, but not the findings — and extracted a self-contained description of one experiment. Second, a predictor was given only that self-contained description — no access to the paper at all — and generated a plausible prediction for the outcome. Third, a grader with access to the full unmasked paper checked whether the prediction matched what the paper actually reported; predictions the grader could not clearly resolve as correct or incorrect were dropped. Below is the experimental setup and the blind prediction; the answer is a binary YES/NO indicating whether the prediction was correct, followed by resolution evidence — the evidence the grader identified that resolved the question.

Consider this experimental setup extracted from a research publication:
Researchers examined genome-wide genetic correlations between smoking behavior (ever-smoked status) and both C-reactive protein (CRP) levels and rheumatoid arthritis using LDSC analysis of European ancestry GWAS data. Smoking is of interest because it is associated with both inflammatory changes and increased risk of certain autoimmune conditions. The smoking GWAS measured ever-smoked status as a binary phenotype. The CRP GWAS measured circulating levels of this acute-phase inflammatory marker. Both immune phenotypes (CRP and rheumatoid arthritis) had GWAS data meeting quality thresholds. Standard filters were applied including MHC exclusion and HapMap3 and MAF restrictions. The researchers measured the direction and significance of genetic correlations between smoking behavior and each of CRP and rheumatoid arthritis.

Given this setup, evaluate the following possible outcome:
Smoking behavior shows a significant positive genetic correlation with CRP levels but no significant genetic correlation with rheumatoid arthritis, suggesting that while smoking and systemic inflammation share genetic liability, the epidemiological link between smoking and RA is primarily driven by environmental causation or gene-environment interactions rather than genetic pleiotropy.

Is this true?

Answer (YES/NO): NO